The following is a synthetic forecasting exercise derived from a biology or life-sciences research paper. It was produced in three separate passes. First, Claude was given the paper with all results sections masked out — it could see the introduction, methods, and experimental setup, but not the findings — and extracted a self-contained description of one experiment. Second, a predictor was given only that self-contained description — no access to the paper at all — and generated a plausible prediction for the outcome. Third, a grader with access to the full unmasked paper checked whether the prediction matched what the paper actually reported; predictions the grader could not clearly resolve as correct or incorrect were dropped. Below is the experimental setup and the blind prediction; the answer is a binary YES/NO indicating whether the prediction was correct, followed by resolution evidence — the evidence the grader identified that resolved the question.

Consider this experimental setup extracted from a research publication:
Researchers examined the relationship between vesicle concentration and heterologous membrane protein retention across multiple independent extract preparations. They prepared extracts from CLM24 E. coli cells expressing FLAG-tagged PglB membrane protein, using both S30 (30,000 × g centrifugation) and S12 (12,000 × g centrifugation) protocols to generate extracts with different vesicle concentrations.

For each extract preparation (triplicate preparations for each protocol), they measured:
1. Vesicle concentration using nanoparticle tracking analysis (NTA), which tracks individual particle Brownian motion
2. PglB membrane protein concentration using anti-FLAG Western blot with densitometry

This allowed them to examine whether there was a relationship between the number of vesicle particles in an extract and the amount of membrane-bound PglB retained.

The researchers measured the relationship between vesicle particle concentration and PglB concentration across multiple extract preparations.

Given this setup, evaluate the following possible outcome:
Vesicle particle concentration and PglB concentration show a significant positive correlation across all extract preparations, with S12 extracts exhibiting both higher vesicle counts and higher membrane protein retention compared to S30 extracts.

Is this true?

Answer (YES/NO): YES